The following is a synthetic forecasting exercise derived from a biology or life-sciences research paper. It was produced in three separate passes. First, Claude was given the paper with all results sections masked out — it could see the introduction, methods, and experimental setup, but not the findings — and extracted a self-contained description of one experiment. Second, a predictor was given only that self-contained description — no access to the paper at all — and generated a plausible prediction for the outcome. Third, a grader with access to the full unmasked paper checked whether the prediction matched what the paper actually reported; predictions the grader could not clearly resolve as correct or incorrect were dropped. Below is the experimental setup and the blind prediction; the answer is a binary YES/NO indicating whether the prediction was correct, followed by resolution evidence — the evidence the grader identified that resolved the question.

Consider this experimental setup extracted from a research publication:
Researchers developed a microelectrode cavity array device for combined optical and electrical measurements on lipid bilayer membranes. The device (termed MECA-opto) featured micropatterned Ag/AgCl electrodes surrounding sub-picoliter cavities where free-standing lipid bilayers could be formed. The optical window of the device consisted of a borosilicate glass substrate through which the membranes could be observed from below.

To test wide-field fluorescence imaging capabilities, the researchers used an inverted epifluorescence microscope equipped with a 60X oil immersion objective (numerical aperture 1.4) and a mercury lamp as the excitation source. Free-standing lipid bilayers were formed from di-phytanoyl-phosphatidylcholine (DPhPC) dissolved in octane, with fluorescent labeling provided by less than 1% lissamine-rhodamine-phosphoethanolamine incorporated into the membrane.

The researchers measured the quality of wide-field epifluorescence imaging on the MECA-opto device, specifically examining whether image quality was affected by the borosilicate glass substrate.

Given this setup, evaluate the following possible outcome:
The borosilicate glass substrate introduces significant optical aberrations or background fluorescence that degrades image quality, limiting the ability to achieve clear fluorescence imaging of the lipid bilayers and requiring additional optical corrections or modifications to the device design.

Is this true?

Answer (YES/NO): NO